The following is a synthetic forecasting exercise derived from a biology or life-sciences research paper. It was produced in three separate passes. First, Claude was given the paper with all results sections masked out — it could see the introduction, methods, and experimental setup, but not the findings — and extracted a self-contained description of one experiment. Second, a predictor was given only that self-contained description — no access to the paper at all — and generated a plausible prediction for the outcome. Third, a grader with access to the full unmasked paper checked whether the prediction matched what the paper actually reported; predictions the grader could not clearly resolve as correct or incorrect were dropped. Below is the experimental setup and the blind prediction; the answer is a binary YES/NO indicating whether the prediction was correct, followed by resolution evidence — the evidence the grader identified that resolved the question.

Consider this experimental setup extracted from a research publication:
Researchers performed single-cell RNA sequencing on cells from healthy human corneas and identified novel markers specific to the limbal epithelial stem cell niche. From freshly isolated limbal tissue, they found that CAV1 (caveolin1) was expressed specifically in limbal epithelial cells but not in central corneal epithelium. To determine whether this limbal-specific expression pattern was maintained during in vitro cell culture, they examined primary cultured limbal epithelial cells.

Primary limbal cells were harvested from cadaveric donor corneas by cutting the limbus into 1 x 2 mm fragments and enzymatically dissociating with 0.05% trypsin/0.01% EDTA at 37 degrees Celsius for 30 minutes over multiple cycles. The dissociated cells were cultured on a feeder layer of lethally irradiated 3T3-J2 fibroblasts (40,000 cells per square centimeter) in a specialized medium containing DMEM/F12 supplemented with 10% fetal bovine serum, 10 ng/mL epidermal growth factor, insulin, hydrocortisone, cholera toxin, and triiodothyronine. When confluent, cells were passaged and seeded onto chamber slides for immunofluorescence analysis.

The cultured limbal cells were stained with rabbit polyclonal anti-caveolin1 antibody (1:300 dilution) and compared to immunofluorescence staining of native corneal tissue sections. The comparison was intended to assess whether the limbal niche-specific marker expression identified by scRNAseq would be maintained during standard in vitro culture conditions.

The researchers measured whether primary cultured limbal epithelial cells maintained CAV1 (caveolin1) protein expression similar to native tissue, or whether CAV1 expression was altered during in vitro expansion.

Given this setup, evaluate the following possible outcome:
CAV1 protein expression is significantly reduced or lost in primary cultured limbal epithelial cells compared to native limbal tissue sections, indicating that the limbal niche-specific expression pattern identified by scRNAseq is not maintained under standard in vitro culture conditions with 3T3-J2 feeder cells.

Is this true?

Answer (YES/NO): NO